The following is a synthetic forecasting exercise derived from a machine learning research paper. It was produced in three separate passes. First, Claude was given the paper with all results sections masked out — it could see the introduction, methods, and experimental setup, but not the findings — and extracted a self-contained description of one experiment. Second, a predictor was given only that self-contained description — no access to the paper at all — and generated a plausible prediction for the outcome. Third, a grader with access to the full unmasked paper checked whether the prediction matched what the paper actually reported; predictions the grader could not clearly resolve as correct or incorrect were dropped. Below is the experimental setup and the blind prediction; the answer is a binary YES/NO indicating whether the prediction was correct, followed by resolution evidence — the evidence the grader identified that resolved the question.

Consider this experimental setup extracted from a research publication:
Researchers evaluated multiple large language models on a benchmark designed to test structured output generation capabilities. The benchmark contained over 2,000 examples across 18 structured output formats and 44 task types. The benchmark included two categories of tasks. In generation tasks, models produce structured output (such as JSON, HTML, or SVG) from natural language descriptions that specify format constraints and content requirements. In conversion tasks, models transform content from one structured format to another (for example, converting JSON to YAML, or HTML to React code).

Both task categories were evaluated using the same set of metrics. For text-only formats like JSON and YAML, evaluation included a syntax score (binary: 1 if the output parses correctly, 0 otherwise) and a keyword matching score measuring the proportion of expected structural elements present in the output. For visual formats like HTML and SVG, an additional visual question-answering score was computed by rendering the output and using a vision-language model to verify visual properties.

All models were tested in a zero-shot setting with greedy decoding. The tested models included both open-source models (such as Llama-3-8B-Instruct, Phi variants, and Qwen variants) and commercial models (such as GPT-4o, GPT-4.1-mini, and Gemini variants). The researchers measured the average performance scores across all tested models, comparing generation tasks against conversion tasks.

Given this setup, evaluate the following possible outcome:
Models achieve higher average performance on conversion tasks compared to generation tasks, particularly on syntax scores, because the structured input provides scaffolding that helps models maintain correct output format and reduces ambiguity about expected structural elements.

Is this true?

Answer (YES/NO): NO